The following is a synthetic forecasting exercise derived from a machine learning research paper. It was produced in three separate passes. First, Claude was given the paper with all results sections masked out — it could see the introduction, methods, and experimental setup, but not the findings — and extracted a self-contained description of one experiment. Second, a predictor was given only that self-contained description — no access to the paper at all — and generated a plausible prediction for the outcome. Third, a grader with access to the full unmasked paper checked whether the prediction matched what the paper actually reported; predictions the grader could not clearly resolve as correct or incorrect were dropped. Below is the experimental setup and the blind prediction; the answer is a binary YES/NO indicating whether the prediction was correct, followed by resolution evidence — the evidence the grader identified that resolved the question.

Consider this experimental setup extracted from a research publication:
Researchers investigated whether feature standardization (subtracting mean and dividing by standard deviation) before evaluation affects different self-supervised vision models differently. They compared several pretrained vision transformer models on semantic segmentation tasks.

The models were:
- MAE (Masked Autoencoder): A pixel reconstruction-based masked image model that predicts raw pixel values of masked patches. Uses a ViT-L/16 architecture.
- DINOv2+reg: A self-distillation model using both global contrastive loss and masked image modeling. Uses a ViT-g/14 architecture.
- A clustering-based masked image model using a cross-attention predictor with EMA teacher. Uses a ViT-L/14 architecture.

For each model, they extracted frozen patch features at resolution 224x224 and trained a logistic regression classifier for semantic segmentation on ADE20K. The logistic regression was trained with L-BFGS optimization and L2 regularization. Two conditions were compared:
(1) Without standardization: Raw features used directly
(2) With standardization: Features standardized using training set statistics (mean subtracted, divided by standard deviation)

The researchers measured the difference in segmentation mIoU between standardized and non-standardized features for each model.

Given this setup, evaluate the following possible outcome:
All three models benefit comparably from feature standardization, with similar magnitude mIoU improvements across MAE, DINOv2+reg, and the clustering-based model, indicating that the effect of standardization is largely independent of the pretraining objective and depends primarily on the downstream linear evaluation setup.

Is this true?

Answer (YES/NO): NO